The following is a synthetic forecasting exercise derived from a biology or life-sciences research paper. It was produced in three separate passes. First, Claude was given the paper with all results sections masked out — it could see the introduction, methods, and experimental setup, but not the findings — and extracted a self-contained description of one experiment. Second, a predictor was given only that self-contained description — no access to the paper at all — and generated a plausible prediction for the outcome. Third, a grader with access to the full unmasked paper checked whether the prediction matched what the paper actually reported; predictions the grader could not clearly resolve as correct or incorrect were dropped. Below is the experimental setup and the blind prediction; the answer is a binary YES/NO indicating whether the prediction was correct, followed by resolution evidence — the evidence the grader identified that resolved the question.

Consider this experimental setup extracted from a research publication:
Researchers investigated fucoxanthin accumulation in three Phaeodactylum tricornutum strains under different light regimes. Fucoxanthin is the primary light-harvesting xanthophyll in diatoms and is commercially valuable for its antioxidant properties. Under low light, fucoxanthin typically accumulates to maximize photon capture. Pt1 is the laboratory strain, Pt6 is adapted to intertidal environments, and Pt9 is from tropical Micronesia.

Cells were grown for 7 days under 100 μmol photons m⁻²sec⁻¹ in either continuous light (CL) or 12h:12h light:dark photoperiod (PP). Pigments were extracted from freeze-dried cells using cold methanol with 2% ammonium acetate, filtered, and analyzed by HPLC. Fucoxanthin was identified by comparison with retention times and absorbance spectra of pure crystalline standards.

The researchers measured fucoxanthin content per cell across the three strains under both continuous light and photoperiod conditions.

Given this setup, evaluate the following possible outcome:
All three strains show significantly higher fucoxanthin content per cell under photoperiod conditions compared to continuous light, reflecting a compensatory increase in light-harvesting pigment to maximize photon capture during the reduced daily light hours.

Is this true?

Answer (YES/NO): YES